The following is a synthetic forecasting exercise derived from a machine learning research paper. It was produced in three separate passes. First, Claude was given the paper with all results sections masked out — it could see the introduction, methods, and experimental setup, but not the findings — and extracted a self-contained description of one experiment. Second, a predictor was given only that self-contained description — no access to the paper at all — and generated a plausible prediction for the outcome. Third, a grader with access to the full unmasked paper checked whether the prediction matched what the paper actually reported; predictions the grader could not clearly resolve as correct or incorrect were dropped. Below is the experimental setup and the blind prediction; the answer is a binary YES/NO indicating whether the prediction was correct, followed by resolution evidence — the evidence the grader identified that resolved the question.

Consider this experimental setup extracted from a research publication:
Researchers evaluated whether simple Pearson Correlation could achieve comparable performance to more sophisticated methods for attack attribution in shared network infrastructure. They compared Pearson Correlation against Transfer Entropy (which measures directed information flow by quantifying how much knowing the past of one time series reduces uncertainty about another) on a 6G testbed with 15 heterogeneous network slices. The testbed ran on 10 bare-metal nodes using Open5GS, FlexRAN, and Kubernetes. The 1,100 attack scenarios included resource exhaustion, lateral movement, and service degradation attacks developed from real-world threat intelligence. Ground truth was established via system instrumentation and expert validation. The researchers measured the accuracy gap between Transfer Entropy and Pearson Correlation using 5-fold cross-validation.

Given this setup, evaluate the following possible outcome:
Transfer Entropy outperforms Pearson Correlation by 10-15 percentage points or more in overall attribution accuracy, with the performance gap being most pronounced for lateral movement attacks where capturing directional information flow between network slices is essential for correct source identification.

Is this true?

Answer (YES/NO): NO